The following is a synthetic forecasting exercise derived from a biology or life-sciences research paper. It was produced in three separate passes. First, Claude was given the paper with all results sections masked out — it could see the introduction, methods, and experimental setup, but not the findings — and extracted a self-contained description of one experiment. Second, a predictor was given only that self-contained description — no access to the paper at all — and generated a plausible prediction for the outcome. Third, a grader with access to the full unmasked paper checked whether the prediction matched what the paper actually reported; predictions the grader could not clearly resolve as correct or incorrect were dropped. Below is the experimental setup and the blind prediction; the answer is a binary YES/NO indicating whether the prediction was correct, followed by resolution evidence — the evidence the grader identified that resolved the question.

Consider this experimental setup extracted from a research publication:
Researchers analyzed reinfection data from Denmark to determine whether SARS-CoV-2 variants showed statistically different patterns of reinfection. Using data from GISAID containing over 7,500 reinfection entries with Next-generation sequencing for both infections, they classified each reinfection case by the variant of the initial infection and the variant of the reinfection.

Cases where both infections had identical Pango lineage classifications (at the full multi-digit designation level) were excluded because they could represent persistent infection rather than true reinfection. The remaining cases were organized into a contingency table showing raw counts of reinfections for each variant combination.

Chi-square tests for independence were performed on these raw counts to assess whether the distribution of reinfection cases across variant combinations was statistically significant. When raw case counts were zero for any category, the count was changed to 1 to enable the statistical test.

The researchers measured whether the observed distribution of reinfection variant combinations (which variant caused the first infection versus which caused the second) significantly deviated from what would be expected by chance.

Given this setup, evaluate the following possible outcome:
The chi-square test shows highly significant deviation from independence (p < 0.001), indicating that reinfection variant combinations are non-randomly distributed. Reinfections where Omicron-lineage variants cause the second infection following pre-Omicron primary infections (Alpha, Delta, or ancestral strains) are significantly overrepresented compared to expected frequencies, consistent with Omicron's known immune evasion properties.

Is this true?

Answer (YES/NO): NO